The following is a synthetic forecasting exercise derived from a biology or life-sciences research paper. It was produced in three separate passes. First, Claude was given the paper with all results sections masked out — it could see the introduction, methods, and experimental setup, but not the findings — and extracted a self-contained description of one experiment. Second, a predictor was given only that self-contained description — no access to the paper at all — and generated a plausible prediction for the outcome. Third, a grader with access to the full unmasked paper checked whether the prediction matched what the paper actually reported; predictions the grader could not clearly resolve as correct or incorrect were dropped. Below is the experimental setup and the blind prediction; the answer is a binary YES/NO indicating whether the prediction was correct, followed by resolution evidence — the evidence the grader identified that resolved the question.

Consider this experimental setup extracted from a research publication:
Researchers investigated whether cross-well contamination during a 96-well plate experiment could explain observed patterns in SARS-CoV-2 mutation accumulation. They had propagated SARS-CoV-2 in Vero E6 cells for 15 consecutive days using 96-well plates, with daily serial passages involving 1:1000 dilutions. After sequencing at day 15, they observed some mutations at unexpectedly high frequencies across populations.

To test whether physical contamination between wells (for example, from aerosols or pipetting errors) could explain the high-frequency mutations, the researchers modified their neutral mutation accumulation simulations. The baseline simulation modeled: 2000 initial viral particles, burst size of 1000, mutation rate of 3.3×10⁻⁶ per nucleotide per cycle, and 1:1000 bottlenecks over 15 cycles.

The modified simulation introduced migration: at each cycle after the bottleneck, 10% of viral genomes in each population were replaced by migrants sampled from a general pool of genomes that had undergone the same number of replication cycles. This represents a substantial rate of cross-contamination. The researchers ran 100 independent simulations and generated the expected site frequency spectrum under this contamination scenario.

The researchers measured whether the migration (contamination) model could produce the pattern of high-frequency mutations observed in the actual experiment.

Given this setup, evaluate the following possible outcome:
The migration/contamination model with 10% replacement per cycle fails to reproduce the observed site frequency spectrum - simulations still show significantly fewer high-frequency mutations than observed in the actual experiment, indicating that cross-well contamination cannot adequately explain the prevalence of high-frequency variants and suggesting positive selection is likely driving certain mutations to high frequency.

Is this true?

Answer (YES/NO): YES